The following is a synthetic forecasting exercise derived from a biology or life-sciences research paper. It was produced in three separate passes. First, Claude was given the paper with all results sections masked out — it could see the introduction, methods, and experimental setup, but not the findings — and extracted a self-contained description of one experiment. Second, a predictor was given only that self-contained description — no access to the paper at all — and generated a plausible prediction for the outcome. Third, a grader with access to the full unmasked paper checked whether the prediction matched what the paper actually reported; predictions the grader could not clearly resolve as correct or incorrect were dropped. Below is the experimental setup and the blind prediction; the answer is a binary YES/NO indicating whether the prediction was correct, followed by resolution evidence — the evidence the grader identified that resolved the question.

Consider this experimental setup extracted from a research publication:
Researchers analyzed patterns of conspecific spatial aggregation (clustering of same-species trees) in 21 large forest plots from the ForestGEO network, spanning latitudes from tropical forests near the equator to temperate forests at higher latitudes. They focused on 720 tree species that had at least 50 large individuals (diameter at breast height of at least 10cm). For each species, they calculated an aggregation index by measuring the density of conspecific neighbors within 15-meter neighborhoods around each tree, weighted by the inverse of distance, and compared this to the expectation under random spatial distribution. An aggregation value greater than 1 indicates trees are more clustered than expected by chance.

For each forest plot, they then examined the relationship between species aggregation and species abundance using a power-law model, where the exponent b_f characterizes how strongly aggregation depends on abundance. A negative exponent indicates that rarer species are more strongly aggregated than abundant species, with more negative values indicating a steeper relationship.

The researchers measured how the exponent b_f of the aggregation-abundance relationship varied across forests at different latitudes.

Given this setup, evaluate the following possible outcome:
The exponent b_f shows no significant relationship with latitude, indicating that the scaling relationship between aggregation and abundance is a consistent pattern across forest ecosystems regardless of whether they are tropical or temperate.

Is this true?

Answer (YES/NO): NO